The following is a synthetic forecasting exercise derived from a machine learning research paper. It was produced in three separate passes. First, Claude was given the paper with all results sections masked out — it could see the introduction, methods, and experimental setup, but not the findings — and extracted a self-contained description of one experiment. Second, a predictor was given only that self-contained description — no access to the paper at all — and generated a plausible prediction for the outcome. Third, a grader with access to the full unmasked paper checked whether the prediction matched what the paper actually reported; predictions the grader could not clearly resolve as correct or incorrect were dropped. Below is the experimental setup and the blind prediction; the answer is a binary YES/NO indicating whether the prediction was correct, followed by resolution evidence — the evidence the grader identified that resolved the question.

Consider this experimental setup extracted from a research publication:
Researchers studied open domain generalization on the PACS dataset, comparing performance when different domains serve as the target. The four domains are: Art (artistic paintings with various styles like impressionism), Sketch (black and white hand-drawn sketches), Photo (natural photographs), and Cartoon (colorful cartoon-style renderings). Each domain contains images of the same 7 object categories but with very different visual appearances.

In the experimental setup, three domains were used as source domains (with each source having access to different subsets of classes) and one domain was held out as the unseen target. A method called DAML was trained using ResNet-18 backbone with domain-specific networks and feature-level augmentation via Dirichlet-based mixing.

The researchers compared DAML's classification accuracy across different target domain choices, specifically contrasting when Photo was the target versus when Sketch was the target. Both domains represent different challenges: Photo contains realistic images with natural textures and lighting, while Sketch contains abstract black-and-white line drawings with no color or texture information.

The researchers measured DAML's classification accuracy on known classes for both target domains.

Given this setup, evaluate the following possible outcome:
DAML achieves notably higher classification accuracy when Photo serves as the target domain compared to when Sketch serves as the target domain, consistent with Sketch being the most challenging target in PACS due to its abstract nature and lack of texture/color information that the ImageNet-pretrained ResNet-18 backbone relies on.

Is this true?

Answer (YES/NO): YES